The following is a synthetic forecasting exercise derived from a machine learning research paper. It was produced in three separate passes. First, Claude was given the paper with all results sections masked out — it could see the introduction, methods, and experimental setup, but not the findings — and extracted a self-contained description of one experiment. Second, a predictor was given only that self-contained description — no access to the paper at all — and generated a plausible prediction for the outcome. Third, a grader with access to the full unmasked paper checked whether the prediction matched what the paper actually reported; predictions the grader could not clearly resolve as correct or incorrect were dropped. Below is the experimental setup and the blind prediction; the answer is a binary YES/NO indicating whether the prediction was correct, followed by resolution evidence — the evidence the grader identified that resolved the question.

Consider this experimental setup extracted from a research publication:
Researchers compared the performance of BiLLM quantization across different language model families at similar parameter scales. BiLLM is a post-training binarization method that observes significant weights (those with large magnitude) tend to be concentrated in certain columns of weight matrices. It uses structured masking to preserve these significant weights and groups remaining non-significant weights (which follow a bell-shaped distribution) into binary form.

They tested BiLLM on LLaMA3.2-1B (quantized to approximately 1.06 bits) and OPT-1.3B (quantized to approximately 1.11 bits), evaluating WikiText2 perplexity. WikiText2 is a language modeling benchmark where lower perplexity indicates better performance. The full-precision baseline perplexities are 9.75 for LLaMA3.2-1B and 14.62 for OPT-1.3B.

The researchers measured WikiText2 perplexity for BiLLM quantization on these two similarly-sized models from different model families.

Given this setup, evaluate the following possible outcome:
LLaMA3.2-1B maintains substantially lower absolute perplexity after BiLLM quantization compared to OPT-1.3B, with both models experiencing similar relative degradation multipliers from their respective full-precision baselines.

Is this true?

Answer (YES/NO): NO